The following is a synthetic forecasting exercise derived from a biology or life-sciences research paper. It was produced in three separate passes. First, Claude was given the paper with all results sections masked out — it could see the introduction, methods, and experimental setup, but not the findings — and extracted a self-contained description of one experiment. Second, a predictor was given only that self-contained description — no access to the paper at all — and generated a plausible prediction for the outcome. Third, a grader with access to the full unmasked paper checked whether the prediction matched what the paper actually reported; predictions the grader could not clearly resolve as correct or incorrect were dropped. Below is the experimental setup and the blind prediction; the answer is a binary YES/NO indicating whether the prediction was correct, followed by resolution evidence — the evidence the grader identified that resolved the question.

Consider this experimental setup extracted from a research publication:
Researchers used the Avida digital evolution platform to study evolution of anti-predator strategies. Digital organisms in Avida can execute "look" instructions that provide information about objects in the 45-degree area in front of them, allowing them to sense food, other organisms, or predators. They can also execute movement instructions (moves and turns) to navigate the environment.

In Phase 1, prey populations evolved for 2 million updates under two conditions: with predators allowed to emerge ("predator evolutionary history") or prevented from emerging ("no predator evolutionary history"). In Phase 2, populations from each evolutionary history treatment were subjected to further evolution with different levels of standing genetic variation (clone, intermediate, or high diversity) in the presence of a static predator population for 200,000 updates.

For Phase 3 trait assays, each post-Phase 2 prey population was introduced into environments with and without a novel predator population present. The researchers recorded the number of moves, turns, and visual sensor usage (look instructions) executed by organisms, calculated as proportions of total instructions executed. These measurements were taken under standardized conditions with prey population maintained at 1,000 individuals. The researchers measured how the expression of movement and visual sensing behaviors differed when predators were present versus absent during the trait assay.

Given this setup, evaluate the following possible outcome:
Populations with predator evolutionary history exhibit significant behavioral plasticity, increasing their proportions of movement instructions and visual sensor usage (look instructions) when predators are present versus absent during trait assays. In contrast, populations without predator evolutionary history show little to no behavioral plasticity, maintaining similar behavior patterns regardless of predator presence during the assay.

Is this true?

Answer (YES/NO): NO